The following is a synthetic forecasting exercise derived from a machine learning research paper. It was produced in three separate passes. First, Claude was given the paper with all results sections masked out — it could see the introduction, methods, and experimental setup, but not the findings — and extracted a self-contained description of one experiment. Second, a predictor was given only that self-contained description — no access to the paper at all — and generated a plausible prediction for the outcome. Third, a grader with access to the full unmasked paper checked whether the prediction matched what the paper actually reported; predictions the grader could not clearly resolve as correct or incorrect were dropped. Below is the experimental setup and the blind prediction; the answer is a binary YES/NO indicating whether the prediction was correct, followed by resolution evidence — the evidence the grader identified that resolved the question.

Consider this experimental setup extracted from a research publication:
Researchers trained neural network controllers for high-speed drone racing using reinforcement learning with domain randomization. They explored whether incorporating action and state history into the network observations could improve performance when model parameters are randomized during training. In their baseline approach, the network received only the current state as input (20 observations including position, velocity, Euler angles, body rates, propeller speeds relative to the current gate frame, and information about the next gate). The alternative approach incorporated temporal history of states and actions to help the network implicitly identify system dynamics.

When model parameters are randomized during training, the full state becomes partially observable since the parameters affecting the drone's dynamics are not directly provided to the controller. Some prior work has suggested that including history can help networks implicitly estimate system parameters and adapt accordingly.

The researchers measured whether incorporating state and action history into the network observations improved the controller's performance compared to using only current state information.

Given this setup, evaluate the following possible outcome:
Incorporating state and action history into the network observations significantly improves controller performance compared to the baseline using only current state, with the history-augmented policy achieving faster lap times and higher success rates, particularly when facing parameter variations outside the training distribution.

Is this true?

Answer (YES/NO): NO